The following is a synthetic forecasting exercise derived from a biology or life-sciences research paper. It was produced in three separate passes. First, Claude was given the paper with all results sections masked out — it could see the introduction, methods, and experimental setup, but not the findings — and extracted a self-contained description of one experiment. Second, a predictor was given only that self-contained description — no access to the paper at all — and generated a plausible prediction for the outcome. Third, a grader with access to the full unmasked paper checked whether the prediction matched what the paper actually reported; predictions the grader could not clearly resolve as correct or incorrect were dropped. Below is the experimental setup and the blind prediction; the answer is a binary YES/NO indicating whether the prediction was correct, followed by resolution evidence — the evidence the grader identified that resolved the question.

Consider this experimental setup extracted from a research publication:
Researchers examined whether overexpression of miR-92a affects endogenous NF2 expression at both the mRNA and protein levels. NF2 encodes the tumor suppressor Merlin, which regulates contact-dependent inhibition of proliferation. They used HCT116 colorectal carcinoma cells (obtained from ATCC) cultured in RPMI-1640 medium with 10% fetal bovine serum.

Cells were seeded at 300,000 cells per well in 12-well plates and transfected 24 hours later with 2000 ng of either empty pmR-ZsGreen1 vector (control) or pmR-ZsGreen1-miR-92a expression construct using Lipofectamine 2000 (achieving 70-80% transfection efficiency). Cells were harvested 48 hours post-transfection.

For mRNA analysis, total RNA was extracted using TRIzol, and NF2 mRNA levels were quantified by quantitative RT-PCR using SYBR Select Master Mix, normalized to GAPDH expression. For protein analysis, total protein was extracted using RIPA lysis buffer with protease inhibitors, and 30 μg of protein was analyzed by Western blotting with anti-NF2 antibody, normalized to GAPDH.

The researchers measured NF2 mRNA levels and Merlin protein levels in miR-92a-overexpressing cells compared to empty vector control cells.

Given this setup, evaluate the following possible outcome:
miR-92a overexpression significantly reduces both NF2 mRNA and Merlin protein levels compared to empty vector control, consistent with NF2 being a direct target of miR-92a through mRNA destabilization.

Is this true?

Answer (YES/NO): YES